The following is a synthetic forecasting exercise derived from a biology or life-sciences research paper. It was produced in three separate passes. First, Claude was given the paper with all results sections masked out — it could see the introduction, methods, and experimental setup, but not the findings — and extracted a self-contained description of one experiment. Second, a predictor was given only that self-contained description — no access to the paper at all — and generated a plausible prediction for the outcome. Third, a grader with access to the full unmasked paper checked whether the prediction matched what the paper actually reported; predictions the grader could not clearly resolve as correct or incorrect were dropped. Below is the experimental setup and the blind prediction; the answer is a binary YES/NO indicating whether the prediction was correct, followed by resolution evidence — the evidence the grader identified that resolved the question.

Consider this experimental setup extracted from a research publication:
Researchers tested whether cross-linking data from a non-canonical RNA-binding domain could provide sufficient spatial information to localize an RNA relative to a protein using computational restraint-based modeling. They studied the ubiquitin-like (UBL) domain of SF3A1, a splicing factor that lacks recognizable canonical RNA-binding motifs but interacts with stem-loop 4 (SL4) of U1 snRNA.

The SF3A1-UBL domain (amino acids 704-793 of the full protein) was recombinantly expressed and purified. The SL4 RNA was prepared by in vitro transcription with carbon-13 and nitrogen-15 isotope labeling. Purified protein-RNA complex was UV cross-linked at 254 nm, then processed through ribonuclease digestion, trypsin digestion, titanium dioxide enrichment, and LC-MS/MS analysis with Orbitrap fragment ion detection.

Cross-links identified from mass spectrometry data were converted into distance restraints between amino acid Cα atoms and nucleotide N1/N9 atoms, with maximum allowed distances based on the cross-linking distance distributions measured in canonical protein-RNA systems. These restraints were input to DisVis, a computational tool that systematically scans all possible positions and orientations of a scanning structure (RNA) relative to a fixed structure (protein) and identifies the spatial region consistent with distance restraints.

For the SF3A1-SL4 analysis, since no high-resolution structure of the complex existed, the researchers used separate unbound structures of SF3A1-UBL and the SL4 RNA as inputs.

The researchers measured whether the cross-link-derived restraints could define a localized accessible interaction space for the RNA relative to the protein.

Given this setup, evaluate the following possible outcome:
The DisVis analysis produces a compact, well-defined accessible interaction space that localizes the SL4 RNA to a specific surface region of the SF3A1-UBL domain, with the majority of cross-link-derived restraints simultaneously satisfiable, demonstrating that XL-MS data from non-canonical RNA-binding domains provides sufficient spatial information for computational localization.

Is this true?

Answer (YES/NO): NO